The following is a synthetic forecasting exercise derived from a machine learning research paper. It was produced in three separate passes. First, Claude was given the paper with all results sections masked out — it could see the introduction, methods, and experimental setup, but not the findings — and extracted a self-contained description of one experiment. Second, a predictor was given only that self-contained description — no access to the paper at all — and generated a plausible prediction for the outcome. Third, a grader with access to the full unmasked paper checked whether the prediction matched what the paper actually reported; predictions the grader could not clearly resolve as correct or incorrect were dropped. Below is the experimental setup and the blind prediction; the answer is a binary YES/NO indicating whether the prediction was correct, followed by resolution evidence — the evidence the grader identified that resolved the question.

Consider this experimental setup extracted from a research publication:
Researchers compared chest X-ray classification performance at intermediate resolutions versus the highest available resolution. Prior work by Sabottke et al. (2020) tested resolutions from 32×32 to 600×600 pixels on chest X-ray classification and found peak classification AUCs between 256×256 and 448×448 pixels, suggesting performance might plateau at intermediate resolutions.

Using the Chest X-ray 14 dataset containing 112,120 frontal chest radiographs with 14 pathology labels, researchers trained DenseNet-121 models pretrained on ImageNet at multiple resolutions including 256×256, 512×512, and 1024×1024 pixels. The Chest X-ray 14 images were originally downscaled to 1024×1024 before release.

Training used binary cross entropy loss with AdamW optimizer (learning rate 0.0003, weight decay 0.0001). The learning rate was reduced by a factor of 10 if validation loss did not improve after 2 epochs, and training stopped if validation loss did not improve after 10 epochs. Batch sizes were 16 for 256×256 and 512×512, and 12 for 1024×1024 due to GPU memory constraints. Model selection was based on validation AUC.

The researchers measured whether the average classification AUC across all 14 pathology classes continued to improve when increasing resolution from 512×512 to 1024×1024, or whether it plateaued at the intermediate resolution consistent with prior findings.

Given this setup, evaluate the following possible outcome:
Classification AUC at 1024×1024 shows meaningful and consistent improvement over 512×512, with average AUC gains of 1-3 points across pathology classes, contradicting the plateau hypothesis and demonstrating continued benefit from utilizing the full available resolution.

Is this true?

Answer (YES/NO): YES